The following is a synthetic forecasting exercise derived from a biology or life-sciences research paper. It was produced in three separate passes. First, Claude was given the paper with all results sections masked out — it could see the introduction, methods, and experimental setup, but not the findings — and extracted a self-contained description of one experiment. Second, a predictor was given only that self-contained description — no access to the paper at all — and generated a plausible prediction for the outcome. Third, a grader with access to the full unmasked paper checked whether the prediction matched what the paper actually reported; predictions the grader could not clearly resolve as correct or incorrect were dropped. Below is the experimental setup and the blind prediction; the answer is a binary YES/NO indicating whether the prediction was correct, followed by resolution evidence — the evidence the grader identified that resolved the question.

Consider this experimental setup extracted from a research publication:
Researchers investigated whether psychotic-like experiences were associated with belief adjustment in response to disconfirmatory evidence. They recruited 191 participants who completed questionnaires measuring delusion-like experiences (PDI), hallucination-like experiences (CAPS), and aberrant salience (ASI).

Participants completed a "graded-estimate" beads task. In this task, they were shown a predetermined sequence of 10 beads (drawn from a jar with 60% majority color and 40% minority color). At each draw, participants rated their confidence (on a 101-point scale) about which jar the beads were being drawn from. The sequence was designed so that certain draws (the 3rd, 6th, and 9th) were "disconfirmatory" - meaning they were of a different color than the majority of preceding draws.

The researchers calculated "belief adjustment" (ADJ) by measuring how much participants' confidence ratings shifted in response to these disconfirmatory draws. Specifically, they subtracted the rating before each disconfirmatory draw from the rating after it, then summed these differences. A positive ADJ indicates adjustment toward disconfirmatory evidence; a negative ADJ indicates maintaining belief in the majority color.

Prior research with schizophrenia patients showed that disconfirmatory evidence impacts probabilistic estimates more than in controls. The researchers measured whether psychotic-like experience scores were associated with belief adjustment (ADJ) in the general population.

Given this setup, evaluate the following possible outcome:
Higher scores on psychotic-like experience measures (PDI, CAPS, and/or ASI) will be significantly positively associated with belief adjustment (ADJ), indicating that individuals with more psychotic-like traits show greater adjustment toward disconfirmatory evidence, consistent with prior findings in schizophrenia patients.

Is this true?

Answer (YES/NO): NO